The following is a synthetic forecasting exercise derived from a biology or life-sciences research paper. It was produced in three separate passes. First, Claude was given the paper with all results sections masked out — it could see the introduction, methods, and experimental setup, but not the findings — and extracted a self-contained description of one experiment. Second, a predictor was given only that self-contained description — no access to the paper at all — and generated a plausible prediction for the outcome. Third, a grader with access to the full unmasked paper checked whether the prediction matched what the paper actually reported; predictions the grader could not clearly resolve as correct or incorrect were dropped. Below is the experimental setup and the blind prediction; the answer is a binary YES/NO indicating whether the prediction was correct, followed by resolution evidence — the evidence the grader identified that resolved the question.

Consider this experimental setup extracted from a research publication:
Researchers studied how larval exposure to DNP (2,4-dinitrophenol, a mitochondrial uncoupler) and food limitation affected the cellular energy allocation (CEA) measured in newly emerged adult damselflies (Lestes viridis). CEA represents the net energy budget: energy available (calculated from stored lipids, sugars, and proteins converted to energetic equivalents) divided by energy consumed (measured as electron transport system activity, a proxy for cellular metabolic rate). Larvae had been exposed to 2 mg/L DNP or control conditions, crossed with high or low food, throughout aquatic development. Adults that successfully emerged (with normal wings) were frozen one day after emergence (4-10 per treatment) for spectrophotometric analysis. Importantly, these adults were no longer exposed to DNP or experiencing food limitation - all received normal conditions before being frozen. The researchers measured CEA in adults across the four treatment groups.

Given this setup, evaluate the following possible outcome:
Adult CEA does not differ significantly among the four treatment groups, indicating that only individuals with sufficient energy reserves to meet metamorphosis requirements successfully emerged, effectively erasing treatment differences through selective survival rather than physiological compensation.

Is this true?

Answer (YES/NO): NO